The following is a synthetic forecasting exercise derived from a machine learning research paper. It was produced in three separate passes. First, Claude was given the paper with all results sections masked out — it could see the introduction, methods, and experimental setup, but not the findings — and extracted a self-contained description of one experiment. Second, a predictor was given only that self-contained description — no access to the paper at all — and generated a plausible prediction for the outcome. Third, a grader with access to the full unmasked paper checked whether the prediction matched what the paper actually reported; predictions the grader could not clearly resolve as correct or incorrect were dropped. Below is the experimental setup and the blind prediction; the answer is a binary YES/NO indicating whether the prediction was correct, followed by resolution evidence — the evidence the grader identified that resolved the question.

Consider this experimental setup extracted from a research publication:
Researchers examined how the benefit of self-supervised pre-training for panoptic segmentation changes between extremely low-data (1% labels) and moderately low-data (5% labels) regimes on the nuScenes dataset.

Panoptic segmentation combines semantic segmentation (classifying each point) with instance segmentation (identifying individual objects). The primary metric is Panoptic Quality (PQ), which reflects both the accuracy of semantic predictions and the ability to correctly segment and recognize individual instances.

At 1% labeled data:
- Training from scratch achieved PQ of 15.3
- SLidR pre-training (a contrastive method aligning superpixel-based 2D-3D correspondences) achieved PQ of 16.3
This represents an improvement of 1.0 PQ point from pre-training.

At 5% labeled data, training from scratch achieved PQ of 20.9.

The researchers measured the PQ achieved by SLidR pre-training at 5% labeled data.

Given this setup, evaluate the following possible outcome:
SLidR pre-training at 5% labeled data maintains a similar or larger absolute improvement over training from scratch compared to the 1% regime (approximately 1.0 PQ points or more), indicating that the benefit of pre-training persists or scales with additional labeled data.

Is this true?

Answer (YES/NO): NO